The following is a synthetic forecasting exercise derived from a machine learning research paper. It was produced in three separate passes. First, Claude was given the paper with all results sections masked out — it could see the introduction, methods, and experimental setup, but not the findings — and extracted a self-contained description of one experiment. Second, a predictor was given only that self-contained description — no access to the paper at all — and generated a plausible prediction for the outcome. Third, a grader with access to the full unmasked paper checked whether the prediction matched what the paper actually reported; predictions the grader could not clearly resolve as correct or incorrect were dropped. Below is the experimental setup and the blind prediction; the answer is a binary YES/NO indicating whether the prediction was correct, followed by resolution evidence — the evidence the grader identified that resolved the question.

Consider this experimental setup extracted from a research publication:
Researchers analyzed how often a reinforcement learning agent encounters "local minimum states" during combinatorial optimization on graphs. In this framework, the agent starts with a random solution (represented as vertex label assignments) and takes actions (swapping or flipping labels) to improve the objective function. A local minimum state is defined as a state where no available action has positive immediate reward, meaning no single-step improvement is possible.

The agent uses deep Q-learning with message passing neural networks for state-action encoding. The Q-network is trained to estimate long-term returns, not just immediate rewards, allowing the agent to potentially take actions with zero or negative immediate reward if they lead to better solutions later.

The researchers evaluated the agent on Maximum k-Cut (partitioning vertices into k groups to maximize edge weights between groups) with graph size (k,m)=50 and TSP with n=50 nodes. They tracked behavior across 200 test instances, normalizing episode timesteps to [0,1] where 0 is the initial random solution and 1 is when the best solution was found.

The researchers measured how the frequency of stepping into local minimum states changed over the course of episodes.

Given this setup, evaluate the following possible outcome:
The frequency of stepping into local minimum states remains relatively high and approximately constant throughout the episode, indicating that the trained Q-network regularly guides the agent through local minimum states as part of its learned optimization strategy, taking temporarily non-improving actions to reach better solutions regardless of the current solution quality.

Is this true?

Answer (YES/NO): NO